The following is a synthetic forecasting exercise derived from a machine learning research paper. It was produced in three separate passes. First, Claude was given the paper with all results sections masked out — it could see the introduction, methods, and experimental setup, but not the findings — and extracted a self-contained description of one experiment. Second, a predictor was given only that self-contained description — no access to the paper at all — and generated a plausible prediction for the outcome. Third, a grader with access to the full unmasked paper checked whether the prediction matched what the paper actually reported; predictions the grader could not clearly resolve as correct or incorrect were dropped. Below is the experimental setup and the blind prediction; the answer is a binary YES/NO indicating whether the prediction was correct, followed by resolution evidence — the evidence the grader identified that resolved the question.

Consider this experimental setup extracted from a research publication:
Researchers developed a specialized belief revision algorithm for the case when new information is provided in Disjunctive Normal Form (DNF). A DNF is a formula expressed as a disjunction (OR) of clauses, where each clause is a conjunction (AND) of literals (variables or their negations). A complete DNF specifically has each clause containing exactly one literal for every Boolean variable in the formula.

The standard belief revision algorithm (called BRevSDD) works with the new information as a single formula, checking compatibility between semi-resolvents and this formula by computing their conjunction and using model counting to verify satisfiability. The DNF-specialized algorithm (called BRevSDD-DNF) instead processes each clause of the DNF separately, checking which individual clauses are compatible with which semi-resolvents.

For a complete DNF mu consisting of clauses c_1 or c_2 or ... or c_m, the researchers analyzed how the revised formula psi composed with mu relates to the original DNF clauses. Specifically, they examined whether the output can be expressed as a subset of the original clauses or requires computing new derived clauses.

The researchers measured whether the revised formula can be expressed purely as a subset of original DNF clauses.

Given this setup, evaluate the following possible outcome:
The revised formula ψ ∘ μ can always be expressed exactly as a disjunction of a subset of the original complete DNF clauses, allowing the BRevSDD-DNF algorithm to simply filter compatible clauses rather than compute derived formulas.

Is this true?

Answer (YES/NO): YES